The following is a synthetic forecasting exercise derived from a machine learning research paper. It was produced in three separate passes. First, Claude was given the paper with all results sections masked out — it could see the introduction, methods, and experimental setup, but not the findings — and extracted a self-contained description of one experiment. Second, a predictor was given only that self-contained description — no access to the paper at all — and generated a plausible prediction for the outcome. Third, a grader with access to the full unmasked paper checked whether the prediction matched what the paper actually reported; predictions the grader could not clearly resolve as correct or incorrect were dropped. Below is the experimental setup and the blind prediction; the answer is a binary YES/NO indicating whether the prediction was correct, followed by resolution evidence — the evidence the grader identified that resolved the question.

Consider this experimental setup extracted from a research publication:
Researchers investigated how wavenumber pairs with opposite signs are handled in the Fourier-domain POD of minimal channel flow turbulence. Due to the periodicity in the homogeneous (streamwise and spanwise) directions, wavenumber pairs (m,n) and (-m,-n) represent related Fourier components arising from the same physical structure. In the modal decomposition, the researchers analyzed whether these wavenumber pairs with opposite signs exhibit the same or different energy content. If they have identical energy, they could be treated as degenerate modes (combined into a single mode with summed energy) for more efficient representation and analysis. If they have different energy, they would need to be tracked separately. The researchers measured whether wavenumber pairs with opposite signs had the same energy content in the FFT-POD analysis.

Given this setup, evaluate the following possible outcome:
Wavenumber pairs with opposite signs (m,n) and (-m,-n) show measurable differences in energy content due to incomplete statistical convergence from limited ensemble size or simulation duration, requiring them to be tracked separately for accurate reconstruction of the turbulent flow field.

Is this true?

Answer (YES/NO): NO